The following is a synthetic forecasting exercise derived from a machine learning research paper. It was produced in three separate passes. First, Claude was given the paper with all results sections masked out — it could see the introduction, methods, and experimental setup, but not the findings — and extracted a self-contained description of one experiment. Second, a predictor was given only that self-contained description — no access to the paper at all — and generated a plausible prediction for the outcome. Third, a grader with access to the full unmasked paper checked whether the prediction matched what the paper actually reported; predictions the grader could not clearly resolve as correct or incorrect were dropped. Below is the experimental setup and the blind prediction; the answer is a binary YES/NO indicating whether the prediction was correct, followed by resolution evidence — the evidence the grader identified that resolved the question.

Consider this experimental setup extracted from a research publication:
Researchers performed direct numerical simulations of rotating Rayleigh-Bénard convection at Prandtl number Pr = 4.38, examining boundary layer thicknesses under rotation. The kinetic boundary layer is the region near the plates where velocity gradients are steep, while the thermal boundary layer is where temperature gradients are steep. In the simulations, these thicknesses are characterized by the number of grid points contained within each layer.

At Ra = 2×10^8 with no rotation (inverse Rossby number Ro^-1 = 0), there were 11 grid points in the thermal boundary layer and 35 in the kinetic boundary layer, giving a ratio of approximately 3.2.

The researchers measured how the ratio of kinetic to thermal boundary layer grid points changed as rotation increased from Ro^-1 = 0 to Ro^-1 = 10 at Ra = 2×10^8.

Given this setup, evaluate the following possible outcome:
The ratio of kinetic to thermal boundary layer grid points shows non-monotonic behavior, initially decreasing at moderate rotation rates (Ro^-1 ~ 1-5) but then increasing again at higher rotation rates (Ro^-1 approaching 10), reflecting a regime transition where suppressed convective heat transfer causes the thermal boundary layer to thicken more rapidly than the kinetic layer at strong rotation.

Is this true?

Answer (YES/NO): NO